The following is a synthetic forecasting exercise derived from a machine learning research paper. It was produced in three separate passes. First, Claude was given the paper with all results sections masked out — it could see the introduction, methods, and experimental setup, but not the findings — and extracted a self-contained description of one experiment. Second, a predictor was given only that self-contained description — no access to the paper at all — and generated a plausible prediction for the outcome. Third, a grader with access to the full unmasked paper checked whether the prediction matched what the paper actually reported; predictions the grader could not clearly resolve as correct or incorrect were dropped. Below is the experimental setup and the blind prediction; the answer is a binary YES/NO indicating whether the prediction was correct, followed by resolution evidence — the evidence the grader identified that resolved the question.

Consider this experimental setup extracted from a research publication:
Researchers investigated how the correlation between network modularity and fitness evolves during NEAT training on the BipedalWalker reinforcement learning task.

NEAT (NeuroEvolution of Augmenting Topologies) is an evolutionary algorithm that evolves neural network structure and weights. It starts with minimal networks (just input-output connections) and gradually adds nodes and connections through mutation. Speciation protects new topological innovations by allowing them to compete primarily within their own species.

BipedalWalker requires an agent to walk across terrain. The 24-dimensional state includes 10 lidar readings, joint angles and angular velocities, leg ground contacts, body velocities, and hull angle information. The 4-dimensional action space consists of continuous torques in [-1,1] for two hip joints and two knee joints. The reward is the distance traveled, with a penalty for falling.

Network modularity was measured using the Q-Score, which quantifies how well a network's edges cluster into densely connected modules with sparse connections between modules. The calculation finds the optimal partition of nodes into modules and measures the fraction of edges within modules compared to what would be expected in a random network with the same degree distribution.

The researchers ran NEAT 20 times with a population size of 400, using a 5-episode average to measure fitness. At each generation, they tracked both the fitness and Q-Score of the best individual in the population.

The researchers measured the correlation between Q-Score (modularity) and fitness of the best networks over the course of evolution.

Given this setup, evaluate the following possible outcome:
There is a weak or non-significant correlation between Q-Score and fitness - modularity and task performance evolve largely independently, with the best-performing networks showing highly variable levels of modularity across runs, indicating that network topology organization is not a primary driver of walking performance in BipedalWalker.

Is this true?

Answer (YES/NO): NO